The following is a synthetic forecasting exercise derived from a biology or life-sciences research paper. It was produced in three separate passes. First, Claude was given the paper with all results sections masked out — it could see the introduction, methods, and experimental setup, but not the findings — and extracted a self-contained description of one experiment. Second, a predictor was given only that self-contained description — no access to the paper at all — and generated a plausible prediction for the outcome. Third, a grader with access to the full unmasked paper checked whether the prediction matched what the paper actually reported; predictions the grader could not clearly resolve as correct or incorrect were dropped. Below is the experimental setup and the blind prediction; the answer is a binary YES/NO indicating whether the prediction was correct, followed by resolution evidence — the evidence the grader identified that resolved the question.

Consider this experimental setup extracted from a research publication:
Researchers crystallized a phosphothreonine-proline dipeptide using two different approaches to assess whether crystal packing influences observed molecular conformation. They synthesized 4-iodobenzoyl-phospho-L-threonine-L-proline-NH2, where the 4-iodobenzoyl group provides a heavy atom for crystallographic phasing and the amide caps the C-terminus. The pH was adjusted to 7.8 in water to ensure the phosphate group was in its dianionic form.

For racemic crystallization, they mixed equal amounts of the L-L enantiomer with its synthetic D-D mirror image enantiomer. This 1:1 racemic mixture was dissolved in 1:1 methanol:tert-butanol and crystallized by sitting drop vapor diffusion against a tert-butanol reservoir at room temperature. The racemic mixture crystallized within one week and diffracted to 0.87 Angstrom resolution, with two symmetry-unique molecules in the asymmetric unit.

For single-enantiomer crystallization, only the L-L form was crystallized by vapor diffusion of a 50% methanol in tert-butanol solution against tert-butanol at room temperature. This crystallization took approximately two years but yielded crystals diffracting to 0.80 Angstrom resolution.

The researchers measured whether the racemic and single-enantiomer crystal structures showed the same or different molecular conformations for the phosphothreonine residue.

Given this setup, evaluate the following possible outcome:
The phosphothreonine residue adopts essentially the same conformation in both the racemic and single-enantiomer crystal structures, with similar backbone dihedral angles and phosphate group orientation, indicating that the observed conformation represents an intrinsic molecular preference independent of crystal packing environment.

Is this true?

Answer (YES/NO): YES